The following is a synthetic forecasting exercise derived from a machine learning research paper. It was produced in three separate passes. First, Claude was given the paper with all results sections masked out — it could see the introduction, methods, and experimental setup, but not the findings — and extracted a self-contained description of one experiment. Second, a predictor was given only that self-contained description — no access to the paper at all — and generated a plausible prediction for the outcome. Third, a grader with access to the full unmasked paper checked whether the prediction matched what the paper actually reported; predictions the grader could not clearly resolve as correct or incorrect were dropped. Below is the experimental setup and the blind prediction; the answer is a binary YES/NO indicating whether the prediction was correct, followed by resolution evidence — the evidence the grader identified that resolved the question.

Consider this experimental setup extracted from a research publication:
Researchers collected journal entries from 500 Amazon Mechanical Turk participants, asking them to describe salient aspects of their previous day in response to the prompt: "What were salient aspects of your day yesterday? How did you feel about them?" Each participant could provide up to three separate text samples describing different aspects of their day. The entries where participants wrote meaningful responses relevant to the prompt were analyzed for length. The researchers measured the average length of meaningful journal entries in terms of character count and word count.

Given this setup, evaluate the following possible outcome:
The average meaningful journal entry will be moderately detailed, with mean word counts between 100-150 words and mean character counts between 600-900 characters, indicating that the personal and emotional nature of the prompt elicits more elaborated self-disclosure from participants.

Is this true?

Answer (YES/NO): NO